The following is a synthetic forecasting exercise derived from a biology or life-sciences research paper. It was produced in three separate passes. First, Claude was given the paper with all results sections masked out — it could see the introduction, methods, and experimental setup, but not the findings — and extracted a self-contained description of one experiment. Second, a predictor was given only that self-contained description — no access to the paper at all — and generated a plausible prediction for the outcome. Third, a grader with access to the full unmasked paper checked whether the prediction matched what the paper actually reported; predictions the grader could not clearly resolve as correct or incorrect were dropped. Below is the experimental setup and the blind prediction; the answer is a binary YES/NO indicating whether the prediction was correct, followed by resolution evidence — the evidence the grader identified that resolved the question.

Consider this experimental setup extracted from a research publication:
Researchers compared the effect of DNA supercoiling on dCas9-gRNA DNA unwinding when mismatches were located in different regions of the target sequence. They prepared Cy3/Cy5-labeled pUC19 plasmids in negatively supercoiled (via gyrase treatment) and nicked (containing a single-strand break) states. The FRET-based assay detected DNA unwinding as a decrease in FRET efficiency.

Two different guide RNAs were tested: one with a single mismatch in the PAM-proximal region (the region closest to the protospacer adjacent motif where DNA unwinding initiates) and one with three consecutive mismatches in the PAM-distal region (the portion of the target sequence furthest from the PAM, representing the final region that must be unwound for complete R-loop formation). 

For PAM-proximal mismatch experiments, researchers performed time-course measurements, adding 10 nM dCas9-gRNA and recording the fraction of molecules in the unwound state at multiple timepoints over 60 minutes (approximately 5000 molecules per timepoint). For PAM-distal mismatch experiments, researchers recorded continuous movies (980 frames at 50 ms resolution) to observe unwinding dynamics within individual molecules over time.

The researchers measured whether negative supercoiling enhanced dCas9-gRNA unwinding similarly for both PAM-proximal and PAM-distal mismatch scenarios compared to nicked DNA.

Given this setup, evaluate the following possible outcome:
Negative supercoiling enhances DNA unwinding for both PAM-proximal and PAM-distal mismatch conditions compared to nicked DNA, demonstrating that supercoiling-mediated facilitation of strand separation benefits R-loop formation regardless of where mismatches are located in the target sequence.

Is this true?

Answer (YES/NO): YES